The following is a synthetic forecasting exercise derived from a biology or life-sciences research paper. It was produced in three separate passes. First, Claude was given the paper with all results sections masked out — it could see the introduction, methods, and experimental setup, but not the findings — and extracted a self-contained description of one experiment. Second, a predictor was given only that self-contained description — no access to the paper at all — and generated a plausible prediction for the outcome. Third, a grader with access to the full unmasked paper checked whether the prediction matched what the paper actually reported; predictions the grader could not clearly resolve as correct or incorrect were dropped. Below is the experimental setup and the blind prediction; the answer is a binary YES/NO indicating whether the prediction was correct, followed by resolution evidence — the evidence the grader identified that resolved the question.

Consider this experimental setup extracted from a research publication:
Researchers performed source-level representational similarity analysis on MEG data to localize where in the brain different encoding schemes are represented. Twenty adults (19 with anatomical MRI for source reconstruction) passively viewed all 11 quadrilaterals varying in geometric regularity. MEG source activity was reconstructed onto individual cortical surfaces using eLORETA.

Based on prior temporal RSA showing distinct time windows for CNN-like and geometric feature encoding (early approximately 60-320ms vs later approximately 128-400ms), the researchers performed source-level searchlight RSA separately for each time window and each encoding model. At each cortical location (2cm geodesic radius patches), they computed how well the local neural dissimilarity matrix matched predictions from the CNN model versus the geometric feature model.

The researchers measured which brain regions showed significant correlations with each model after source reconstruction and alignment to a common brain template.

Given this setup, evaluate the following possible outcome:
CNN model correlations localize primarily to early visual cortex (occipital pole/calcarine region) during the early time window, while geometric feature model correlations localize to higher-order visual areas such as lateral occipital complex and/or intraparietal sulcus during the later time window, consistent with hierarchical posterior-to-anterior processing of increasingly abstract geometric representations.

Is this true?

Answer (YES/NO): NO